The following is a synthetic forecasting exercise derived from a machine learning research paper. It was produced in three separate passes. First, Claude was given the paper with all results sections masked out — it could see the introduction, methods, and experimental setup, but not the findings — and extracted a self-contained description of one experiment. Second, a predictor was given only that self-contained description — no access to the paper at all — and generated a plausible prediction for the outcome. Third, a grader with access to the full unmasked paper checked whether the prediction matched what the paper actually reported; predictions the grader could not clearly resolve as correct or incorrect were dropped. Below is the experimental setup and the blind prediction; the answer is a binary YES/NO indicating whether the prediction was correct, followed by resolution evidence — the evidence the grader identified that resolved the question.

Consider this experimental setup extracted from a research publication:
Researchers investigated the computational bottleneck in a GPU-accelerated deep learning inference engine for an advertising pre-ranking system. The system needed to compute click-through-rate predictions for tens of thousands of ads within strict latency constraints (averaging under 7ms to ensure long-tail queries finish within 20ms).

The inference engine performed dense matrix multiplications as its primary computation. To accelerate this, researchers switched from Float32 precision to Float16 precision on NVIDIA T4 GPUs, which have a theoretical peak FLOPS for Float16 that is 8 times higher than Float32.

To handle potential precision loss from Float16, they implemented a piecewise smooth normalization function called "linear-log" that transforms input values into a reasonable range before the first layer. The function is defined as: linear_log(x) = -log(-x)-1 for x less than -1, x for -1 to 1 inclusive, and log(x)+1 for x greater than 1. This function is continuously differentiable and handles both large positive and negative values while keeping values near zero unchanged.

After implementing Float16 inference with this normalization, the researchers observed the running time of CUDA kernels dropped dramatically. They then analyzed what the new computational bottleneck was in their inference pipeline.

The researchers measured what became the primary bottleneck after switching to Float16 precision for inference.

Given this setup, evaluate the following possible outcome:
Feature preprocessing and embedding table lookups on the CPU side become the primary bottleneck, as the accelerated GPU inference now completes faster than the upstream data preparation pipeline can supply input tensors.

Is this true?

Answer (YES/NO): NO